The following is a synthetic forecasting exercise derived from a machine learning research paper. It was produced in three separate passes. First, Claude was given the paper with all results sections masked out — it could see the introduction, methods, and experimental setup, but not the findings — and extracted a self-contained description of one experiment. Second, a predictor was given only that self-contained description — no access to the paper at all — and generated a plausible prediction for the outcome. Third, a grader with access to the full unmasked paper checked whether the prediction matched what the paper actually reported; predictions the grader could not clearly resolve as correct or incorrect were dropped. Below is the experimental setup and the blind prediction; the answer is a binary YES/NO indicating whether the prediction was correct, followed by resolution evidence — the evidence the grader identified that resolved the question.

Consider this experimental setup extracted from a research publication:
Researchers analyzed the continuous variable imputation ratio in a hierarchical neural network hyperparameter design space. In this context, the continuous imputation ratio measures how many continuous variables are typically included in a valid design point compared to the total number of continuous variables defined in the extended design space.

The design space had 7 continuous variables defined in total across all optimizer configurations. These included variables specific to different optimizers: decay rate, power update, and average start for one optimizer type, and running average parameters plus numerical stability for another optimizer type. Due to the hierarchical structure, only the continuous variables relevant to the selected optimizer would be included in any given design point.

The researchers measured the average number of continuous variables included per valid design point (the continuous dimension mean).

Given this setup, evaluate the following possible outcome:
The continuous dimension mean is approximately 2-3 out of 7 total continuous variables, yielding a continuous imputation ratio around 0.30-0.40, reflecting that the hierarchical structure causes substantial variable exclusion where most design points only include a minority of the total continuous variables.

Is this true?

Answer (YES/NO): NO